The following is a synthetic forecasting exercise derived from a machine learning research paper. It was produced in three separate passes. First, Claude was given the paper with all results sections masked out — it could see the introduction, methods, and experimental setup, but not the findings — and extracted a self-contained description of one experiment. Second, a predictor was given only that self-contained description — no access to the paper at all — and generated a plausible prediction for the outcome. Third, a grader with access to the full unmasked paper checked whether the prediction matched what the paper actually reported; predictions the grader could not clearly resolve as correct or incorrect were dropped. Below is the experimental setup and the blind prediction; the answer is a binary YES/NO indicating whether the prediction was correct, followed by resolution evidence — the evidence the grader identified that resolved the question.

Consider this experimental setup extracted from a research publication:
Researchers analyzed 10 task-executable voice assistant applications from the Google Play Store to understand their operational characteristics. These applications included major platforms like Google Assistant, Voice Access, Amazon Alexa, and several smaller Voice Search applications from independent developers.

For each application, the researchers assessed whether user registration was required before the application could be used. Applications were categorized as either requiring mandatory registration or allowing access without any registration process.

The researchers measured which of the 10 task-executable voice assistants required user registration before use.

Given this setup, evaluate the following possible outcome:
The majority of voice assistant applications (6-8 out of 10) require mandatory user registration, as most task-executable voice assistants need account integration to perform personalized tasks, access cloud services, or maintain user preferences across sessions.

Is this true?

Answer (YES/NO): NO